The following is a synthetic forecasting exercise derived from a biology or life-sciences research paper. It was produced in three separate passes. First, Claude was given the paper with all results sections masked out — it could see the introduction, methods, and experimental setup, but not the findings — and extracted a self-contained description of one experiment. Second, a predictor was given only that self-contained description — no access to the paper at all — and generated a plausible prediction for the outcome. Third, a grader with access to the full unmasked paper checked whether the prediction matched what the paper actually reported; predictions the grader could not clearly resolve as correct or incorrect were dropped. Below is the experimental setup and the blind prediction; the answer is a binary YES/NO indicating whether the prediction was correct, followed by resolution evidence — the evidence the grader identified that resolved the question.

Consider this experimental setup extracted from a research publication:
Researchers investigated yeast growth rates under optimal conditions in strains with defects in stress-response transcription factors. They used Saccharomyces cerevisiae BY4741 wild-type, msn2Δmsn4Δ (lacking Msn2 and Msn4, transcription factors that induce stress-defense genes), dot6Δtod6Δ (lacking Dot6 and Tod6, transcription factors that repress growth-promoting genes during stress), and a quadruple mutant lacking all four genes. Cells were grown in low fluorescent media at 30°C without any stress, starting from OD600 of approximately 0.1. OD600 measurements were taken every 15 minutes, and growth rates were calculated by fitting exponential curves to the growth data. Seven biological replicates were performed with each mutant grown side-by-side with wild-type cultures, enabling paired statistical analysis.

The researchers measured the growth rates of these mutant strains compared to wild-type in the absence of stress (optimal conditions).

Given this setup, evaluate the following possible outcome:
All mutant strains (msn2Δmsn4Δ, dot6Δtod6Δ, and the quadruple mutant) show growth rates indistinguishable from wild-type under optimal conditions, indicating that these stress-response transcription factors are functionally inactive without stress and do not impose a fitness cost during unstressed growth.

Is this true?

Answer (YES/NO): YES